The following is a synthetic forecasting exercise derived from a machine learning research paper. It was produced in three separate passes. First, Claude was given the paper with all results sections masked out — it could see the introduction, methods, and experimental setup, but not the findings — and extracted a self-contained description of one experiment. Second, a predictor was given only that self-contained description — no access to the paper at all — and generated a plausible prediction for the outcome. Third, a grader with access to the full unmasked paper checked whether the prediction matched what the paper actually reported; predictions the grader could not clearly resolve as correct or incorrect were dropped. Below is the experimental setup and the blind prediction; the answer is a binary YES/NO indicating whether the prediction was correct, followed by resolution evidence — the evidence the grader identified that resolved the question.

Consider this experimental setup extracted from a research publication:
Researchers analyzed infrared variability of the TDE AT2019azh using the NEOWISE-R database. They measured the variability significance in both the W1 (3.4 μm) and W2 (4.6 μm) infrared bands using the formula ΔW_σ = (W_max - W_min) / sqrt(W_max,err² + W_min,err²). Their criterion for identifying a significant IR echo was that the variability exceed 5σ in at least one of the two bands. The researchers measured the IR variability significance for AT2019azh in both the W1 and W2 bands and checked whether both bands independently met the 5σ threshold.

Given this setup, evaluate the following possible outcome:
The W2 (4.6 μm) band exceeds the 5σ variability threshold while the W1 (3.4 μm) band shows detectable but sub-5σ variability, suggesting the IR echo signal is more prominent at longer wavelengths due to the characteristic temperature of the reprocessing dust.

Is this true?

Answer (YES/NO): NO